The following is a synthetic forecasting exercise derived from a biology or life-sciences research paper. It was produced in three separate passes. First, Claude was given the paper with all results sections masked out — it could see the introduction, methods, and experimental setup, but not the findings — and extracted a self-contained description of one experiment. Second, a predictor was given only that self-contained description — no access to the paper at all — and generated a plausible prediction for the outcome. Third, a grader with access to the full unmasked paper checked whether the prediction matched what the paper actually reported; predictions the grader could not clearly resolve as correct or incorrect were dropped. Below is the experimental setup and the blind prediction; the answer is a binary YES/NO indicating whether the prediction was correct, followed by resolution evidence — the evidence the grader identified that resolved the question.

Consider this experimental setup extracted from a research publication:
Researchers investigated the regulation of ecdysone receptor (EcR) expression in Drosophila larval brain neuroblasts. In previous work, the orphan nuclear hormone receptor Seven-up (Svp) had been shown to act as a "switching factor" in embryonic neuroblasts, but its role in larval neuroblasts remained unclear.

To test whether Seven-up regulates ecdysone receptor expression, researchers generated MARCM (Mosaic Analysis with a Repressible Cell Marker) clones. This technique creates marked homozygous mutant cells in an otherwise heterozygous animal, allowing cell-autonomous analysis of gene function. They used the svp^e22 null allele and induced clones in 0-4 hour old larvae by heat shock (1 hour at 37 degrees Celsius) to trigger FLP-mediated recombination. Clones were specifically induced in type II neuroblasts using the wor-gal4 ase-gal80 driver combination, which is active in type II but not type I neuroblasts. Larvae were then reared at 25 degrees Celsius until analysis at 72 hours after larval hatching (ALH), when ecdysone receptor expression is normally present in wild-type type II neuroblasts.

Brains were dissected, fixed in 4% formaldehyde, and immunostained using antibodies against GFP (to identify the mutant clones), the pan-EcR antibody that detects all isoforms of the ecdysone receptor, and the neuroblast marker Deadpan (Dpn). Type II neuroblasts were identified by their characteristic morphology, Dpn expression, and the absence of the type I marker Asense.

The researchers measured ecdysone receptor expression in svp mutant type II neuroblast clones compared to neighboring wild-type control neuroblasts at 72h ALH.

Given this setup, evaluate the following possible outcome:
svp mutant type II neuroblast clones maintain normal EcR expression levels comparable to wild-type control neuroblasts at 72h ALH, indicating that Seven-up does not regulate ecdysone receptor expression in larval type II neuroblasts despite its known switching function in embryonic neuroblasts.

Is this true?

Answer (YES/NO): NO